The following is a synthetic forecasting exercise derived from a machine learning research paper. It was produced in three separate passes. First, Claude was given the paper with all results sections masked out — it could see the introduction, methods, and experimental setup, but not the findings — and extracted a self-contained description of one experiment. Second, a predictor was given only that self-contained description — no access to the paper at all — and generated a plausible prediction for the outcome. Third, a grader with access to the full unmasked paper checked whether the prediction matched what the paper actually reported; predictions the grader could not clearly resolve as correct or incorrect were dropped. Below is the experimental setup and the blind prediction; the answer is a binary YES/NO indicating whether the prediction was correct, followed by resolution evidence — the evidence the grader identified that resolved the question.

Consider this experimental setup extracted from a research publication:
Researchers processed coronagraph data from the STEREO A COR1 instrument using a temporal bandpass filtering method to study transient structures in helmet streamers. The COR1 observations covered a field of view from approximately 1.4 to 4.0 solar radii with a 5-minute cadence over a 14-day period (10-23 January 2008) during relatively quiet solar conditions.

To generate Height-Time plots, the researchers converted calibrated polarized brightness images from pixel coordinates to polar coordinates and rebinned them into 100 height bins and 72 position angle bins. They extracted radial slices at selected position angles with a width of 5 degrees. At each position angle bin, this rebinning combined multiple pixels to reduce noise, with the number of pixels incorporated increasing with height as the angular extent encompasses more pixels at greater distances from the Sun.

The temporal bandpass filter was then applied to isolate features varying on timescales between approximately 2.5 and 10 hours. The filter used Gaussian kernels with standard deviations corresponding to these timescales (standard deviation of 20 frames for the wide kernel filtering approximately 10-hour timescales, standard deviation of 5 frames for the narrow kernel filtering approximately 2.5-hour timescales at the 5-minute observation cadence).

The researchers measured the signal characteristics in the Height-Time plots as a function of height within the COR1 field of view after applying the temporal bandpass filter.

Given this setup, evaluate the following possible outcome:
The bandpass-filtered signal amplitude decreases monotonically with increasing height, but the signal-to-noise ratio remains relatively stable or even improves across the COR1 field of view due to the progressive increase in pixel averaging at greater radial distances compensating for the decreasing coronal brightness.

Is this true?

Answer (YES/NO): YES